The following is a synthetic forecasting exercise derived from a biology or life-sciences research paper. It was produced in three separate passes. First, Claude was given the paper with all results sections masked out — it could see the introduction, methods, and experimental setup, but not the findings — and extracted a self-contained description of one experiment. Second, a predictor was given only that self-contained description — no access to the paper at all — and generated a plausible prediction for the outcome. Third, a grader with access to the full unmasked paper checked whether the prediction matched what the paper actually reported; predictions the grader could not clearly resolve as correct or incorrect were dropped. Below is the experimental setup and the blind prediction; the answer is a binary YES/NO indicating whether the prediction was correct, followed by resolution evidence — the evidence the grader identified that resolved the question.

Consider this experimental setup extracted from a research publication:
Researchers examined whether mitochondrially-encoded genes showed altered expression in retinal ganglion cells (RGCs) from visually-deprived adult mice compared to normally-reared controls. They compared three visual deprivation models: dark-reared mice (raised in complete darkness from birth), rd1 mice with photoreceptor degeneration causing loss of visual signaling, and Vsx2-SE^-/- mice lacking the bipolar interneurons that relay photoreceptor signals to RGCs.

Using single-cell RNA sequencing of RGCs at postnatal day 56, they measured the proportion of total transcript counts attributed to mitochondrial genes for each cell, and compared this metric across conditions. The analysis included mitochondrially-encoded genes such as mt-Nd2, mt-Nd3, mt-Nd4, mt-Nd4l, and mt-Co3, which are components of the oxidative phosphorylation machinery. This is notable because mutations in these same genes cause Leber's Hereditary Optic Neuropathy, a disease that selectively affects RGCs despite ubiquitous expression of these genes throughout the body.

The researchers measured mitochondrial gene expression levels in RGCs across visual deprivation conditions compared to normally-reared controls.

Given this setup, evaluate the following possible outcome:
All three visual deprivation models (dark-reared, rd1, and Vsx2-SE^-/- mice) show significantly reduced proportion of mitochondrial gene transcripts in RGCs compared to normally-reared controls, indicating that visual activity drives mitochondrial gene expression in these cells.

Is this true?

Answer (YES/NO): NO